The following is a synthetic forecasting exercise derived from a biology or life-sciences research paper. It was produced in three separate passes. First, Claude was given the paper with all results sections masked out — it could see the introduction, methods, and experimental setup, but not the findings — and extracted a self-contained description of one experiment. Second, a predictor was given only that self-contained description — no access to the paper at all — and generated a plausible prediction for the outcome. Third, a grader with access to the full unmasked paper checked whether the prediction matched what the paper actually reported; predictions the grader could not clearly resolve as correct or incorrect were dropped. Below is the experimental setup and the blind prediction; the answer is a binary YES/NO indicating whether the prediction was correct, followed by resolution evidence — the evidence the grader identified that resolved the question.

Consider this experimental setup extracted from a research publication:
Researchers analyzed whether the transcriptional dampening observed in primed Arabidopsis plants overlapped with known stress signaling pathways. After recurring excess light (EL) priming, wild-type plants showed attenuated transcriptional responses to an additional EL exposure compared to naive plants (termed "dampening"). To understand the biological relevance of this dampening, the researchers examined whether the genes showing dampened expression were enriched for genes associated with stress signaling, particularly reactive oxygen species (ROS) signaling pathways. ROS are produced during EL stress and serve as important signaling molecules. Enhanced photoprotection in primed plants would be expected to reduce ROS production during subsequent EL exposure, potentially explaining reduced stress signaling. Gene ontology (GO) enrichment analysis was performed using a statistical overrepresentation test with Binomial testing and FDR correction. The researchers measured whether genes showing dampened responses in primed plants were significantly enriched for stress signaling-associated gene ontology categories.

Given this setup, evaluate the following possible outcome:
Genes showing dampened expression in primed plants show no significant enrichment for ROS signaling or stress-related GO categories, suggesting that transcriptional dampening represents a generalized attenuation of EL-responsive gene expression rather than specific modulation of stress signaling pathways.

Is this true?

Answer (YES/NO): NO